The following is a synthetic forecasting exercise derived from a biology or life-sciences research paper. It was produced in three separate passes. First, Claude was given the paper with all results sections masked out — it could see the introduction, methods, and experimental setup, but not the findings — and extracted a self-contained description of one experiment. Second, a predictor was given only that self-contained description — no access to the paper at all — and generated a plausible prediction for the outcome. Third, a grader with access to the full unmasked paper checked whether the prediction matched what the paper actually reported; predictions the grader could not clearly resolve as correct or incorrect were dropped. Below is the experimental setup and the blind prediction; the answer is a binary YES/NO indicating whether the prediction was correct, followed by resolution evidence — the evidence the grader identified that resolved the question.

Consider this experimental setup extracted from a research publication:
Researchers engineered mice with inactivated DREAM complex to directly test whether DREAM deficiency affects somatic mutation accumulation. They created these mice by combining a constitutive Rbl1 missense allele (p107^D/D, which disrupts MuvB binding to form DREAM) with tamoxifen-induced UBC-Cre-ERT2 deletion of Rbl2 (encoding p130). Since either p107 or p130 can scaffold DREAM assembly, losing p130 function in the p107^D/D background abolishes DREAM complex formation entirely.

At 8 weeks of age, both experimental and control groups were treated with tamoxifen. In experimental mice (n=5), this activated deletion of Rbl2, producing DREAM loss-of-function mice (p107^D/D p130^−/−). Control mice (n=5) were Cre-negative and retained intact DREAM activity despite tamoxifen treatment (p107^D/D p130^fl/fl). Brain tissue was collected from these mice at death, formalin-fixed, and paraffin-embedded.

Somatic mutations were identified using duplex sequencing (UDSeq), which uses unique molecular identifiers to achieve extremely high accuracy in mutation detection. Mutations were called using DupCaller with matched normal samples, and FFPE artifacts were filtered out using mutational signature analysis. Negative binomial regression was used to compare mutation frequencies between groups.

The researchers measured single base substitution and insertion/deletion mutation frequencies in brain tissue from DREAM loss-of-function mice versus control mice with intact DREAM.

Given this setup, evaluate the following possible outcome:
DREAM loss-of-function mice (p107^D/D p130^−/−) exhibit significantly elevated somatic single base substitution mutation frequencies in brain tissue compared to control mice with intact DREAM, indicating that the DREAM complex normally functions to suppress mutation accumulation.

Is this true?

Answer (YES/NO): NO